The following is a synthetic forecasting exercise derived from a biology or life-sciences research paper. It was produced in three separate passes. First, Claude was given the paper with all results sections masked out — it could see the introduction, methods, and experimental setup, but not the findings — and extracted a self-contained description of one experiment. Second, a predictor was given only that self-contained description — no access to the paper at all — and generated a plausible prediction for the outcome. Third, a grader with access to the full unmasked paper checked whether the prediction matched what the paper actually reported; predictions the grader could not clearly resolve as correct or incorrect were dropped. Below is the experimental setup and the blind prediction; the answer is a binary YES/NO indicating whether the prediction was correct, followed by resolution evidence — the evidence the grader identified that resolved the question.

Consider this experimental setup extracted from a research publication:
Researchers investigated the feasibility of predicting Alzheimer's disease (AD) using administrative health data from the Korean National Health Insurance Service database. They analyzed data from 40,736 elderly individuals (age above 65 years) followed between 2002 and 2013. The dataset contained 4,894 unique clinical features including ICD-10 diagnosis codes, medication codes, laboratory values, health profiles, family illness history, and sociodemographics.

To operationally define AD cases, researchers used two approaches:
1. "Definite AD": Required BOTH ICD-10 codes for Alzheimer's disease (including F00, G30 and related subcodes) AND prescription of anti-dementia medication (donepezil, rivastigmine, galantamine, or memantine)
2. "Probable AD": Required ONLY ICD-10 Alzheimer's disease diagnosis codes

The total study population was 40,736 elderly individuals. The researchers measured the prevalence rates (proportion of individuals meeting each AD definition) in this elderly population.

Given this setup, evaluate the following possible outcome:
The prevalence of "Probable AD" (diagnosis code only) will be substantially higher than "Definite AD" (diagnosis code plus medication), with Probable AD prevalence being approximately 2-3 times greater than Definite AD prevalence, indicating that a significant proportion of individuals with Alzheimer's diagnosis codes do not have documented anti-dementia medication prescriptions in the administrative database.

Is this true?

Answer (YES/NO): YES